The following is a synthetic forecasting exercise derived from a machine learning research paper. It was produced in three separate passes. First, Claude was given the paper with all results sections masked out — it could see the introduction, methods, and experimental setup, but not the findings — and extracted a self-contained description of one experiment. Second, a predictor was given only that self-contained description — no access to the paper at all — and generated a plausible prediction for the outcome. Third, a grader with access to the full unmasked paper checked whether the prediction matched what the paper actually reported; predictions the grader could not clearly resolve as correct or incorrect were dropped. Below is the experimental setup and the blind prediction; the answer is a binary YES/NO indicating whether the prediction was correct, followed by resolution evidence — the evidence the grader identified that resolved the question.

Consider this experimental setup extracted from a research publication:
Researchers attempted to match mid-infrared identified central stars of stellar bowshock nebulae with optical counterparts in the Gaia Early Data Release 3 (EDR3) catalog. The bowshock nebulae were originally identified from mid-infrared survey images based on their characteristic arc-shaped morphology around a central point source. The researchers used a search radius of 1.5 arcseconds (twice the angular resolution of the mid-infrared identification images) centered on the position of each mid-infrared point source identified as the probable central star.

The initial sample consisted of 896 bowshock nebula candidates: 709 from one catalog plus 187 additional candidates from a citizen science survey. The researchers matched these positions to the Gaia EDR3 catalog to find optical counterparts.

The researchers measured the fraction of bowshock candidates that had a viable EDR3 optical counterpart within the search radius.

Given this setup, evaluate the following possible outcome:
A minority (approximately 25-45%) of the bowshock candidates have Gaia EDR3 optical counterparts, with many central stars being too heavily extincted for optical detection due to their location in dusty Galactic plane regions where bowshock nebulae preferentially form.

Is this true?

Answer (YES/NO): NO